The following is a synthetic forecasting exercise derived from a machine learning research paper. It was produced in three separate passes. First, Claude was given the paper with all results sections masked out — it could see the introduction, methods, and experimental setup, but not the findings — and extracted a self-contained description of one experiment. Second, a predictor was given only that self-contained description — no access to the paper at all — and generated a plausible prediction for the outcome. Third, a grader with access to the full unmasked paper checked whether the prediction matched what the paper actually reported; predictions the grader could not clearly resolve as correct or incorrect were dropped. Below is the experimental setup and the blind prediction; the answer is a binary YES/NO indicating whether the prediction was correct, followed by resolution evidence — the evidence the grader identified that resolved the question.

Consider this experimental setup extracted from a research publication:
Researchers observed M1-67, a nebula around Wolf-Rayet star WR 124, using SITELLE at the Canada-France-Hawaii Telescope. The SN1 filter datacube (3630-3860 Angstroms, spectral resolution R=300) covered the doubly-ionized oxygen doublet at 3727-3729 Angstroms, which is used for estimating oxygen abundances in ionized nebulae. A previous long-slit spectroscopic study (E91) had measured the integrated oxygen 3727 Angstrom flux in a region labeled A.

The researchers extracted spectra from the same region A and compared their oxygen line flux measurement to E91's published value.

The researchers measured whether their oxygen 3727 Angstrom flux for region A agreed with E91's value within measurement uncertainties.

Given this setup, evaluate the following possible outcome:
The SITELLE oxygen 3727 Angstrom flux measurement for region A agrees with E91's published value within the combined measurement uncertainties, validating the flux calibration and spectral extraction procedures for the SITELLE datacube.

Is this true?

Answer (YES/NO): YES